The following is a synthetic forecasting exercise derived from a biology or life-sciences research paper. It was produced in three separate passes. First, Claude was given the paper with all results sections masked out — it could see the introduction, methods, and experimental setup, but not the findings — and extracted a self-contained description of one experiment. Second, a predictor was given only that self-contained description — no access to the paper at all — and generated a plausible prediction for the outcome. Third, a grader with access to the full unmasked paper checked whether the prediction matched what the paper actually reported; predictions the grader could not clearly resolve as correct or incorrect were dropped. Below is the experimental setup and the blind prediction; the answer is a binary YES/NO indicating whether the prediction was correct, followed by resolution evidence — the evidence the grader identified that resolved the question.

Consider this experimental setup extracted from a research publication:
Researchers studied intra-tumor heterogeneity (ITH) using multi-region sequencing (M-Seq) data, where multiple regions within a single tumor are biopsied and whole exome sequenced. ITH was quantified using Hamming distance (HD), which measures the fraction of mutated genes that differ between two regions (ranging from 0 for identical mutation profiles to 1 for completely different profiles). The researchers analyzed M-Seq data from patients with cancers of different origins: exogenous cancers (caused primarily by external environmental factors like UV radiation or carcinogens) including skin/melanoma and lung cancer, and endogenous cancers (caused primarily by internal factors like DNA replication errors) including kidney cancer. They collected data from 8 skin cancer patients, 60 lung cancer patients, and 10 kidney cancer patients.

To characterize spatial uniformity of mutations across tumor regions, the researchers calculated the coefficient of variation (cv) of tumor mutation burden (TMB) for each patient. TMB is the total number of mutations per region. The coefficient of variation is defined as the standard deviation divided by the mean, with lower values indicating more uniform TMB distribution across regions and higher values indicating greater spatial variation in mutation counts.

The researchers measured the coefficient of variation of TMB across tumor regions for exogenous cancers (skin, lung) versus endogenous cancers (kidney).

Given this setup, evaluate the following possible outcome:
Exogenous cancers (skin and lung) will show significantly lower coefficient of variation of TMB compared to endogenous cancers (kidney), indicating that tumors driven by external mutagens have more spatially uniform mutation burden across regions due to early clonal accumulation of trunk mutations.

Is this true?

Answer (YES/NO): YES